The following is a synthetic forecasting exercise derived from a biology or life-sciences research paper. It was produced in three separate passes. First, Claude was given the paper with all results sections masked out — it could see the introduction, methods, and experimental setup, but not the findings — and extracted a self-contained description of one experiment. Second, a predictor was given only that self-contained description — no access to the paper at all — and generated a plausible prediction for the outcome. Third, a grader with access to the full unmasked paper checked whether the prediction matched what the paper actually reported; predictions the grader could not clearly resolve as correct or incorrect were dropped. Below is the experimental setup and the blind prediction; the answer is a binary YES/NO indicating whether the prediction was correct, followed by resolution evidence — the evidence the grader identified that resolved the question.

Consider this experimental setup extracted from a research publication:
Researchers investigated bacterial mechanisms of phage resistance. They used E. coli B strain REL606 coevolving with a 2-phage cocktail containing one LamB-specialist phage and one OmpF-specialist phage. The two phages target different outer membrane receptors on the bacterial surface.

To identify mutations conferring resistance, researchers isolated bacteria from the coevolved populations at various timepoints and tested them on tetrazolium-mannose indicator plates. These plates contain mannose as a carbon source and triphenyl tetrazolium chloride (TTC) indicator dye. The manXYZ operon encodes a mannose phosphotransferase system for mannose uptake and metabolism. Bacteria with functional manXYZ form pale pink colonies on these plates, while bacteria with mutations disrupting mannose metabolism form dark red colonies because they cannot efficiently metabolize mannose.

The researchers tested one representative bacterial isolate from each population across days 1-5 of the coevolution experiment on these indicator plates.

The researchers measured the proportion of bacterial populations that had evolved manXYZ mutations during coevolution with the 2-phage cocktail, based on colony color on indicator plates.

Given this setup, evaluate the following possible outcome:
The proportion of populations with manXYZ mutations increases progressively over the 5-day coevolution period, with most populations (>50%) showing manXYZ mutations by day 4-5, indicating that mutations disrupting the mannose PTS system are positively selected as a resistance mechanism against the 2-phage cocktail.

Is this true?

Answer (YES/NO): NO